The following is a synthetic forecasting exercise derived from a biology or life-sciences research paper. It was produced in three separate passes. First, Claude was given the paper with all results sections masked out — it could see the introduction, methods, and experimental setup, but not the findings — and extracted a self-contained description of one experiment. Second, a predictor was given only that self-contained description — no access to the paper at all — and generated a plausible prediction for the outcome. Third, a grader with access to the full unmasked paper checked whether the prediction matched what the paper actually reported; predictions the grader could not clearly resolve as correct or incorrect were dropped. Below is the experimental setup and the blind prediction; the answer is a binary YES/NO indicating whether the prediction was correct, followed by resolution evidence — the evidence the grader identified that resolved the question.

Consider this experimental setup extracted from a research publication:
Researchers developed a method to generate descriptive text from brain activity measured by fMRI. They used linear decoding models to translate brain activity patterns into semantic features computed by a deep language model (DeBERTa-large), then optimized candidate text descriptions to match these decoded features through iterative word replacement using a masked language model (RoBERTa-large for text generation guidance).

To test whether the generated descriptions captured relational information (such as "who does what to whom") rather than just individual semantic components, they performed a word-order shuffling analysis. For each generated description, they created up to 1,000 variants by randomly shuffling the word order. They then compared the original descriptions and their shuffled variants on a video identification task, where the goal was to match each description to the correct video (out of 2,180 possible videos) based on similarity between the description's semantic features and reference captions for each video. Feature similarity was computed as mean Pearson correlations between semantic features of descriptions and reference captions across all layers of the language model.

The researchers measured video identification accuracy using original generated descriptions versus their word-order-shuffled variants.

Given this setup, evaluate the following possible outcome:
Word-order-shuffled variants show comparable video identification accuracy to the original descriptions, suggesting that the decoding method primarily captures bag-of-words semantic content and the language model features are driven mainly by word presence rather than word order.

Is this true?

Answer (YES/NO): NO